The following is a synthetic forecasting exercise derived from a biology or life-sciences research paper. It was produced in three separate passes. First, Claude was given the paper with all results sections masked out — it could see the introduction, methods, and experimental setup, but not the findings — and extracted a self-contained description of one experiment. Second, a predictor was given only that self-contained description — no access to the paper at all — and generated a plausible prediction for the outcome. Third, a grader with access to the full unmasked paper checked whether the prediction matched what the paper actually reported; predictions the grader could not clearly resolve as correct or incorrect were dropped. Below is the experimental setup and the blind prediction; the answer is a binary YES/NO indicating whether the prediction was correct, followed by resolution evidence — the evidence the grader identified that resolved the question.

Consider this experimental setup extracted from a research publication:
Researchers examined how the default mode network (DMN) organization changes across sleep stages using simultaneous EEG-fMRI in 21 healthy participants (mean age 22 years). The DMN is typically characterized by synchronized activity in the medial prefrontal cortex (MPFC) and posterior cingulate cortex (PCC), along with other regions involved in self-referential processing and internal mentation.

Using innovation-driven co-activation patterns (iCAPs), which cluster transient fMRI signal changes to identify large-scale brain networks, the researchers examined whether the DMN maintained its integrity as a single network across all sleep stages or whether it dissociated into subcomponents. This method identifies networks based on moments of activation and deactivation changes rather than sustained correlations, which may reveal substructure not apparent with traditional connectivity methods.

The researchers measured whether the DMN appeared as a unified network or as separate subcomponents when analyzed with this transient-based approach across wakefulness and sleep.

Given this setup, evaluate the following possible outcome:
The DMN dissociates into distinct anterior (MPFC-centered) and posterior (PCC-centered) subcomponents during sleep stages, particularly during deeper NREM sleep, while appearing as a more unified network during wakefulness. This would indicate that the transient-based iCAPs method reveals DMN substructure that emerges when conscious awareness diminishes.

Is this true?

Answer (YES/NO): NO